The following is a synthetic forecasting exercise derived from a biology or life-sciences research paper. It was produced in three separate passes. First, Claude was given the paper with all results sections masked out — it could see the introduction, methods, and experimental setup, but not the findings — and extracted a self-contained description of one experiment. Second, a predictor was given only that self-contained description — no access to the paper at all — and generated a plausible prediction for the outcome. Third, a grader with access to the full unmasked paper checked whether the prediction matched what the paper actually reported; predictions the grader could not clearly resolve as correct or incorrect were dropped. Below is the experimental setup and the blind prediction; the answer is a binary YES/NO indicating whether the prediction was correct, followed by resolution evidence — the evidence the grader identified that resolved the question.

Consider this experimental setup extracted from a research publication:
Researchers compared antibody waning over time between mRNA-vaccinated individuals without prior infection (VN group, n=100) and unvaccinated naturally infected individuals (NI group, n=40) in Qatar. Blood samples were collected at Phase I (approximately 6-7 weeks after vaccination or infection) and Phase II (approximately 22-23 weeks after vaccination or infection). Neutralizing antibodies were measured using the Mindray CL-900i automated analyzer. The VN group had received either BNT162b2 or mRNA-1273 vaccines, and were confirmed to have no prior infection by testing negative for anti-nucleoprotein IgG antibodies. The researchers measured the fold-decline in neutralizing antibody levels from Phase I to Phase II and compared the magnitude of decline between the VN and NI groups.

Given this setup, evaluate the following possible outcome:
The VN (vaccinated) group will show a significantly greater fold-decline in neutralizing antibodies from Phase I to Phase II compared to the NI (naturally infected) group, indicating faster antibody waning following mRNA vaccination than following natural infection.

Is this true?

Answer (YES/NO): YES